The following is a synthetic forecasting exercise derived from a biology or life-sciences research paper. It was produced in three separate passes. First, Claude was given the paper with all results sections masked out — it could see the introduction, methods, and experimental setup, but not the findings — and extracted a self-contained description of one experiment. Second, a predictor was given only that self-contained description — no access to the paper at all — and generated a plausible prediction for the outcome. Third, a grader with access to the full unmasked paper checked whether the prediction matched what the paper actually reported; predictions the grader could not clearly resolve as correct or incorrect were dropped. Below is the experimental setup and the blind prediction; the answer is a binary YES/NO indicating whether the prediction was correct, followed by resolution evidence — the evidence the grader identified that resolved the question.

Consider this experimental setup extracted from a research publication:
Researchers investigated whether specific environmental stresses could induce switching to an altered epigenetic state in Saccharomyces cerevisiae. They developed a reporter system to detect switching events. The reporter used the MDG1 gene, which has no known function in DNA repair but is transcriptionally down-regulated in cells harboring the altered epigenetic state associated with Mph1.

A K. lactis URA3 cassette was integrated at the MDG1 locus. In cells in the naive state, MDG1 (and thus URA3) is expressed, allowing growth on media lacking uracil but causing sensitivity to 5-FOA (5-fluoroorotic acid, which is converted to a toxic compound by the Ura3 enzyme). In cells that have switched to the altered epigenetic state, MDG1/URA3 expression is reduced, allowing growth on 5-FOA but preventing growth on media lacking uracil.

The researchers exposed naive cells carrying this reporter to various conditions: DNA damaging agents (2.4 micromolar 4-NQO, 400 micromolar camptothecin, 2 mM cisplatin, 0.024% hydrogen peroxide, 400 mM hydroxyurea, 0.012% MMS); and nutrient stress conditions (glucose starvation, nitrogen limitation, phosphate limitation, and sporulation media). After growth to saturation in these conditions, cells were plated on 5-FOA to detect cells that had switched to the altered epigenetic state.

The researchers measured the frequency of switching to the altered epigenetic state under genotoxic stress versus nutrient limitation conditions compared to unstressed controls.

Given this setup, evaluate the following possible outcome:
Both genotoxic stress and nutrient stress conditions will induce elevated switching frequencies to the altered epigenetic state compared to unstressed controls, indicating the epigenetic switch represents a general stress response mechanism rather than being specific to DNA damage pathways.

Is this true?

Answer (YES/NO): NO